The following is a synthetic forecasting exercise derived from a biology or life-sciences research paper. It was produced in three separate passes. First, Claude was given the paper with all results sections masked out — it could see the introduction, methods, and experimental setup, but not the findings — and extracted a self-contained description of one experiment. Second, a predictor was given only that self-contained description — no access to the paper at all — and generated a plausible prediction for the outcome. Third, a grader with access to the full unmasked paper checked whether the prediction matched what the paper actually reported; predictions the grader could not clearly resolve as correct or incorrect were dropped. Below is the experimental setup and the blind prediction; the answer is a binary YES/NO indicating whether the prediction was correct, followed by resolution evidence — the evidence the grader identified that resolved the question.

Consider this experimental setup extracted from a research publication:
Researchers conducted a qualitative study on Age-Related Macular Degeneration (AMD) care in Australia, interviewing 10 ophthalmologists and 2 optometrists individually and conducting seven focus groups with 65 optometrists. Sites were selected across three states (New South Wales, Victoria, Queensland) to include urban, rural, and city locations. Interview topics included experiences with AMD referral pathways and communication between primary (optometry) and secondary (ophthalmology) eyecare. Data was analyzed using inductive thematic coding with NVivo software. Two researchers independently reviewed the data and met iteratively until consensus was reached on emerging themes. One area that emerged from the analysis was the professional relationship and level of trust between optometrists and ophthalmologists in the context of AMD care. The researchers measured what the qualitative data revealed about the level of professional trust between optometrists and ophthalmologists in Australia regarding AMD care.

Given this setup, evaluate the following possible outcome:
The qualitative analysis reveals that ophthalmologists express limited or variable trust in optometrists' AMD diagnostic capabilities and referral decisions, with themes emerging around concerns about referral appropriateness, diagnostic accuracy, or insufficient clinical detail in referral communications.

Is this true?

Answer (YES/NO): YES